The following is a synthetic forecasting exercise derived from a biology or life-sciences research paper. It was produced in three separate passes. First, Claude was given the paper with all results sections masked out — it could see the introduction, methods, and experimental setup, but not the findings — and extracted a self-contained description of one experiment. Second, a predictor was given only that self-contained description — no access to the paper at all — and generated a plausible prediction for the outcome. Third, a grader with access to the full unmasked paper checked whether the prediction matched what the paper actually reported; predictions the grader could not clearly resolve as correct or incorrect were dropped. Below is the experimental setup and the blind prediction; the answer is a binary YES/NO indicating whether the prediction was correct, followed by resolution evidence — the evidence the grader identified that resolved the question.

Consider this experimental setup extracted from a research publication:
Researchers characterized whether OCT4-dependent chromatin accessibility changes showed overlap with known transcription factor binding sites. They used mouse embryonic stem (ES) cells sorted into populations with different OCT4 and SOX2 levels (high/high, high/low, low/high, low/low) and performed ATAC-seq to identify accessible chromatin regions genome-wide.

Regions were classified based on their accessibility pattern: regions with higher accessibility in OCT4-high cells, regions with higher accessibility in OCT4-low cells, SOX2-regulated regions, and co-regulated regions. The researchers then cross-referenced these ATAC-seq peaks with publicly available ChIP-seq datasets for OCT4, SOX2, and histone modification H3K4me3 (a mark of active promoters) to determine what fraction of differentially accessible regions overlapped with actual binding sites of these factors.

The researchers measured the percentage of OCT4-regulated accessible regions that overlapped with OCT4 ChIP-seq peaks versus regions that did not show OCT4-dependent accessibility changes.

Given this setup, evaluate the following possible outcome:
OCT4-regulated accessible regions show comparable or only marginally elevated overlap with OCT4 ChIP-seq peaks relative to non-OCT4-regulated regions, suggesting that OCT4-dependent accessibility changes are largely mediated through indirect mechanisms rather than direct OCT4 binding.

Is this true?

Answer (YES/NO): NO